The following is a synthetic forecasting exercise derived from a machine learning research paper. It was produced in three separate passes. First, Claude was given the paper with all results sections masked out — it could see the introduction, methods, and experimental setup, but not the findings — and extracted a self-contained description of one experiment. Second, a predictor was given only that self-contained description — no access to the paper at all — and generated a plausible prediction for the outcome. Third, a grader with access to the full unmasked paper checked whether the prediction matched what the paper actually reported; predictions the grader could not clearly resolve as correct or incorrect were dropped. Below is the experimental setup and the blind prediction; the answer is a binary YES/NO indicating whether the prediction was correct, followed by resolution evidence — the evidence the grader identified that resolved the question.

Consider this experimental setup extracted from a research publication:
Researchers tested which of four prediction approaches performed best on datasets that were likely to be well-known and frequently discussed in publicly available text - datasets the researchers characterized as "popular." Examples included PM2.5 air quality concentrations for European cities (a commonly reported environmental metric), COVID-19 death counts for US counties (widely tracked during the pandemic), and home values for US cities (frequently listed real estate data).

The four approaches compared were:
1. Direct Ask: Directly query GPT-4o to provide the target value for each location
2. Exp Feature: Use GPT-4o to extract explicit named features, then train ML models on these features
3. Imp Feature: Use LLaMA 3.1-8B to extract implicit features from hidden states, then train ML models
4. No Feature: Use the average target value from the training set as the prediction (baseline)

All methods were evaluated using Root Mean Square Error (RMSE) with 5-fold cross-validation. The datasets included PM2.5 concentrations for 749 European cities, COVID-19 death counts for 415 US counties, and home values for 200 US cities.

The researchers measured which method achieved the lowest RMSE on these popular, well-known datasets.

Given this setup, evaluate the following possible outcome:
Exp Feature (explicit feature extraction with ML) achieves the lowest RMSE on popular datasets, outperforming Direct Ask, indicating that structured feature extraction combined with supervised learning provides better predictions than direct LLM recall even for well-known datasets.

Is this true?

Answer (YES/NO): NO